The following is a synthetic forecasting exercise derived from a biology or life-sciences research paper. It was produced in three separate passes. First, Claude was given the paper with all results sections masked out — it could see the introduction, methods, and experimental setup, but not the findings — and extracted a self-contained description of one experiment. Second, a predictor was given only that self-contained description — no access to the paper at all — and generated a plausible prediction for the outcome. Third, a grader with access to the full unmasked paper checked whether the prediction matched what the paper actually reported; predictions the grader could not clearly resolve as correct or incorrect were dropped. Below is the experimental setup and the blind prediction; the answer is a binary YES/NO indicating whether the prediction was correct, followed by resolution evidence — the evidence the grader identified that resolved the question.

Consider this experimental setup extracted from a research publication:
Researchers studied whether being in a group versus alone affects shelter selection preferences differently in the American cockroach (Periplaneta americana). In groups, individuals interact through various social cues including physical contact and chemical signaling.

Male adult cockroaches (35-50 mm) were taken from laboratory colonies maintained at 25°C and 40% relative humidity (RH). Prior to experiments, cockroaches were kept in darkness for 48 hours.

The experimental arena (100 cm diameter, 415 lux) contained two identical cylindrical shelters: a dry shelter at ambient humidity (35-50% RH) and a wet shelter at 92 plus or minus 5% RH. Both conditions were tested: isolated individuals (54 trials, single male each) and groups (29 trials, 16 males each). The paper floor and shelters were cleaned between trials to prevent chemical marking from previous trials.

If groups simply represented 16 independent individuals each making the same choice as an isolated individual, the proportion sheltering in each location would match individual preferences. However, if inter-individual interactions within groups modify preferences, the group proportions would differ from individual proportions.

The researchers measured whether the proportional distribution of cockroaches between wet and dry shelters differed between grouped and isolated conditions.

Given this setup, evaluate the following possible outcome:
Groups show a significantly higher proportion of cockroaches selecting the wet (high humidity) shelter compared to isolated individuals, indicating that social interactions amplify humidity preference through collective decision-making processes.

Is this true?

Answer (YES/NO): NO